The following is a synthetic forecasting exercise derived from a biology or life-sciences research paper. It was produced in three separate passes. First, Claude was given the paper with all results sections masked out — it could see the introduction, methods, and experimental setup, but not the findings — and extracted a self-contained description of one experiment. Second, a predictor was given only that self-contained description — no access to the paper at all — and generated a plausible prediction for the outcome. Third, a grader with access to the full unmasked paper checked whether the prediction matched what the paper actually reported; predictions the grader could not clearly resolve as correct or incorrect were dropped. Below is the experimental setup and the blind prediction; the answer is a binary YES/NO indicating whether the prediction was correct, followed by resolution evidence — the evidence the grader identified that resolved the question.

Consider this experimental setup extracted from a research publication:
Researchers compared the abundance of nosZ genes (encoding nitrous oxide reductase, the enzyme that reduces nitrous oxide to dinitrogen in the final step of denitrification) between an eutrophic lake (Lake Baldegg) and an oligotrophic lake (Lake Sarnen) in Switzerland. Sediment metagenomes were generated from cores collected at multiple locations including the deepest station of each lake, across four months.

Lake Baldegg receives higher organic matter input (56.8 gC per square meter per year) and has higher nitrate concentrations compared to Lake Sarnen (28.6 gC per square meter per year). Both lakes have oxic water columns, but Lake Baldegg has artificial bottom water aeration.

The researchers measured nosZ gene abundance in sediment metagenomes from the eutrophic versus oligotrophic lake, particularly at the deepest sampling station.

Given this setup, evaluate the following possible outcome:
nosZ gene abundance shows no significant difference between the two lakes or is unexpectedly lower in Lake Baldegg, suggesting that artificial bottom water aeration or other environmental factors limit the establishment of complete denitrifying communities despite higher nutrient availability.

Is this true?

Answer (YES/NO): NO